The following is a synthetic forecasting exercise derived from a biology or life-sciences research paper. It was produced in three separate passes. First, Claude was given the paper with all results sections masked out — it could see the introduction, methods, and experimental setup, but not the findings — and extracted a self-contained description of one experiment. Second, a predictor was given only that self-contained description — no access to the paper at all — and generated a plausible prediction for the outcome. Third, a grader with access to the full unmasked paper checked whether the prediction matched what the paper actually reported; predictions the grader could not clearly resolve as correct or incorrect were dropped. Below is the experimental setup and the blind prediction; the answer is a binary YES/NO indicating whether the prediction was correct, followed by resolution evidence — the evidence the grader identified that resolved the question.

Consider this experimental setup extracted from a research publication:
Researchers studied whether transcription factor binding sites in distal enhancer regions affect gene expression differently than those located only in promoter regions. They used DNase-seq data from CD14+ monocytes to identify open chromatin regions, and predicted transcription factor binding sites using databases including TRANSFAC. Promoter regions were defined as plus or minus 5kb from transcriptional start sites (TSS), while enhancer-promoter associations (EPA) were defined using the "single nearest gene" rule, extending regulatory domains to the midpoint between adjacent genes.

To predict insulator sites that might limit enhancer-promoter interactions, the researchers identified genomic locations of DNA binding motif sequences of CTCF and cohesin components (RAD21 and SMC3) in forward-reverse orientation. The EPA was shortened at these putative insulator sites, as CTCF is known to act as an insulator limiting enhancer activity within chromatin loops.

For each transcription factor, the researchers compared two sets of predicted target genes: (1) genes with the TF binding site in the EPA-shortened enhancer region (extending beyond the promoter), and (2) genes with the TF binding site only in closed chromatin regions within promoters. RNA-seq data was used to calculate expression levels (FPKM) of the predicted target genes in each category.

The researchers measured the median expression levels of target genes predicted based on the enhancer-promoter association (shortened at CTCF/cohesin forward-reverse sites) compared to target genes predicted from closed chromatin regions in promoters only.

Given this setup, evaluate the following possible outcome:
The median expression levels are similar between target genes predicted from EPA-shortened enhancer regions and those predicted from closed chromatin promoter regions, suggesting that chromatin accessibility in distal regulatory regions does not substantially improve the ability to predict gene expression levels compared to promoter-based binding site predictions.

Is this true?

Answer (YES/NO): NO